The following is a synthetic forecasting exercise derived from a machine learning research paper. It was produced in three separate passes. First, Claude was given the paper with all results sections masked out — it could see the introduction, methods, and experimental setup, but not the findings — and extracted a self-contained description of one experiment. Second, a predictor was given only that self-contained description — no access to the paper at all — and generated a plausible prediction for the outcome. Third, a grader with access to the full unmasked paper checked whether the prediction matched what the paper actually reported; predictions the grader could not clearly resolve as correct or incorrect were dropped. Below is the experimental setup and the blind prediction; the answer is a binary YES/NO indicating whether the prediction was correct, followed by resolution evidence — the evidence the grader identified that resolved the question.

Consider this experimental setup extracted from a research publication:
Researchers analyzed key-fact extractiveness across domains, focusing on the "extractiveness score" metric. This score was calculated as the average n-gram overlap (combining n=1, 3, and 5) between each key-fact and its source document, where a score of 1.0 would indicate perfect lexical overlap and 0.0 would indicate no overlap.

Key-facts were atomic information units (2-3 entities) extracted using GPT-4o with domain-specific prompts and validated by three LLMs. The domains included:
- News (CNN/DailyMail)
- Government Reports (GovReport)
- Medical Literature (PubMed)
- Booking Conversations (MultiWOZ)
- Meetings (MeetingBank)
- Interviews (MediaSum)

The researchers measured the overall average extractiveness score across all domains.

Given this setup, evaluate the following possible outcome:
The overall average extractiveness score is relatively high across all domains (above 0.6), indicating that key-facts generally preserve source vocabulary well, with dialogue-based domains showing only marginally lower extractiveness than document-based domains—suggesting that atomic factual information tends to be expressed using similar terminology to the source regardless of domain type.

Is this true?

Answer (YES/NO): NO